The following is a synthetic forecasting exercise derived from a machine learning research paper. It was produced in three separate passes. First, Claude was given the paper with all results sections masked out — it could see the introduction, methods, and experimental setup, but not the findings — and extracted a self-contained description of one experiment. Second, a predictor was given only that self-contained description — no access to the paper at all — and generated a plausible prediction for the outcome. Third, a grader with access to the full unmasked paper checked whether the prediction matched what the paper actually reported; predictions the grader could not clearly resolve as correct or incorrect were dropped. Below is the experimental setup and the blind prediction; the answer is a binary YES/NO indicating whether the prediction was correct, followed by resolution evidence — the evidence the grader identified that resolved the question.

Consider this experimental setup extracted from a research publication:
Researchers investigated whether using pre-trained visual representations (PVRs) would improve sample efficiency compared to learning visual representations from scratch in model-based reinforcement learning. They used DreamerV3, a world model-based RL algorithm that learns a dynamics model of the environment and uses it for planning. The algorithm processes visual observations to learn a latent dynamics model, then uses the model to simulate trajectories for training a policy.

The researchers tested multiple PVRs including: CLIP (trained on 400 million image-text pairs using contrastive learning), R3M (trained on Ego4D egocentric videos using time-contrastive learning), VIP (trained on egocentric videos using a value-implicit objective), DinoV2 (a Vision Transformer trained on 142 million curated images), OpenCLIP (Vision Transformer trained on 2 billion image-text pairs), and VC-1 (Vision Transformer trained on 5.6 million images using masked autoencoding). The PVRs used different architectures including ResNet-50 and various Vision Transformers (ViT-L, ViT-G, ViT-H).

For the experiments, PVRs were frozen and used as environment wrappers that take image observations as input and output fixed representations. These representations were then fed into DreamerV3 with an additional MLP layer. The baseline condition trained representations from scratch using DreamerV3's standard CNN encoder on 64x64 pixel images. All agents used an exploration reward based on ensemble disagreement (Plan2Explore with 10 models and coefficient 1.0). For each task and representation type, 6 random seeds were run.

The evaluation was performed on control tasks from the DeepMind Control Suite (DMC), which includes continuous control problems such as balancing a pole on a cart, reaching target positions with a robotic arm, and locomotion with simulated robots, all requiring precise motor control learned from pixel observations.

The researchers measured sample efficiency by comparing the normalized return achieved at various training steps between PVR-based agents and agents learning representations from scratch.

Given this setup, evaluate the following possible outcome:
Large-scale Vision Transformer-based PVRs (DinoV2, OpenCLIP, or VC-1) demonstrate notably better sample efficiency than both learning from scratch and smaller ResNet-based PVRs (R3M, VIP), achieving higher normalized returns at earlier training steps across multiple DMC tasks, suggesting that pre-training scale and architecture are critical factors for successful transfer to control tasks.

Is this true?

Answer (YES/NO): NO